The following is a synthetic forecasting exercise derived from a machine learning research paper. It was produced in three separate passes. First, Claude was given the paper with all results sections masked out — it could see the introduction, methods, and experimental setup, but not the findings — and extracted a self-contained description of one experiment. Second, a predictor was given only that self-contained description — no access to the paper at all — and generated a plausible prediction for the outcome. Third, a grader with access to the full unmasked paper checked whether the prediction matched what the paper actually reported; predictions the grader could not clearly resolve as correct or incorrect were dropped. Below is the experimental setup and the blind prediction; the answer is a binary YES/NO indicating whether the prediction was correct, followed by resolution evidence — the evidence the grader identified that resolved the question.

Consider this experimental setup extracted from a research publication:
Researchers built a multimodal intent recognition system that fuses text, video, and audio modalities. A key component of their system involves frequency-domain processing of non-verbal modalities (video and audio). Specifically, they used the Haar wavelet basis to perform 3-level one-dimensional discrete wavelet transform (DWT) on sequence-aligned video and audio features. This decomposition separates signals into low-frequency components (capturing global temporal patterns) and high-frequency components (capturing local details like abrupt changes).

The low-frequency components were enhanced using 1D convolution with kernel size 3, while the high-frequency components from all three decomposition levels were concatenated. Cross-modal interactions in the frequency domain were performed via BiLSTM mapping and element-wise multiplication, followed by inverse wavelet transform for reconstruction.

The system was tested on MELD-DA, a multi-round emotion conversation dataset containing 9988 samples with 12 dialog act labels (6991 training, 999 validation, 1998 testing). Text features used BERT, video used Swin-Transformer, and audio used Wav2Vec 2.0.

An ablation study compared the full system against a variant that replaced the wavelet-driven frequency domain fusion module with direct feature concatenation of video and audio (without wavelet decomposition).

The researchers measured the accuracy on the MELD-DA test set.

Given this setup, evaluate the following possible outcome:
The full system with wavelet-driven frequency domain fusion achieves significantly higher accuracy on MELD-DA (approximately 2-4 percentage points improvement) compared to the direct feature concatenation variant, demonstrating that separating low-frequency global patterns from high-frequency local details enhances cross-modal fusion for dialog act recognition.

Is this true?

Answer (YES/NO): NO